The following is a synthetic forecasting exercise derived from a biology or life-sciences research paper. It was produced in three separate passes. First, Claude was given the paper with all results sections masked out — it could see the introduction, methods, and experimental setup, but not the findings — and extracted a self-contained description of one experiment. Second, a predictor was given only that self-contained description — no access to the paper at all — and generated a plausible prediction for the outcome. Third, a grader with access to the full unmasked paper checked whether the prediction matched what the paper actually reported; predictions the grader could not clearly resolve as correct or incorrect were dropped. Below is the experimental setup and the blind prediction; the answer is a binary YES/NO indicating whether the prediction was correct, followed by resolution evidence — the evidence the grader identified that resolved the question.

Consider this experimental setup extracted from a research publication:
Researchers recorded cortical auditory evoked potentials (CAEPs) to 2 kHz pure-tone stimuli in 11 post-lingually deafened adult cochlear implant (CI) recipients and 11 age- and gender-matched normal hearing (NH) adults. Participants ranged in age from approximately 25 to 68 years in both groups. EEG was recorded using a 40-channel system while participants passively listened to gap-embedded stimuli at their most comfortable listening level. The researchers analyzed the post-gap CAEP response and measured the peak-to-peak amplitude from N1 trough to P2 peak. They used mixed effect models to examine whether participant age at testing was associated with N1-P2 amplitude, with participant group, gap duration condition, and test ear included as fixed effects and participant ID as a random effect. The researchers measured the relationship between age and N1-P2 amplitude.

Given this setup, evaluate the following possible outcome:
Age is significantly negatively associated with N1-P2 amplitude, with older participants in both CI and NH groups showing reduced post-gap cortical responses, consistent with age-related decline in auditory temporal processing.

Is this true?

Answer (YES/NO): YES